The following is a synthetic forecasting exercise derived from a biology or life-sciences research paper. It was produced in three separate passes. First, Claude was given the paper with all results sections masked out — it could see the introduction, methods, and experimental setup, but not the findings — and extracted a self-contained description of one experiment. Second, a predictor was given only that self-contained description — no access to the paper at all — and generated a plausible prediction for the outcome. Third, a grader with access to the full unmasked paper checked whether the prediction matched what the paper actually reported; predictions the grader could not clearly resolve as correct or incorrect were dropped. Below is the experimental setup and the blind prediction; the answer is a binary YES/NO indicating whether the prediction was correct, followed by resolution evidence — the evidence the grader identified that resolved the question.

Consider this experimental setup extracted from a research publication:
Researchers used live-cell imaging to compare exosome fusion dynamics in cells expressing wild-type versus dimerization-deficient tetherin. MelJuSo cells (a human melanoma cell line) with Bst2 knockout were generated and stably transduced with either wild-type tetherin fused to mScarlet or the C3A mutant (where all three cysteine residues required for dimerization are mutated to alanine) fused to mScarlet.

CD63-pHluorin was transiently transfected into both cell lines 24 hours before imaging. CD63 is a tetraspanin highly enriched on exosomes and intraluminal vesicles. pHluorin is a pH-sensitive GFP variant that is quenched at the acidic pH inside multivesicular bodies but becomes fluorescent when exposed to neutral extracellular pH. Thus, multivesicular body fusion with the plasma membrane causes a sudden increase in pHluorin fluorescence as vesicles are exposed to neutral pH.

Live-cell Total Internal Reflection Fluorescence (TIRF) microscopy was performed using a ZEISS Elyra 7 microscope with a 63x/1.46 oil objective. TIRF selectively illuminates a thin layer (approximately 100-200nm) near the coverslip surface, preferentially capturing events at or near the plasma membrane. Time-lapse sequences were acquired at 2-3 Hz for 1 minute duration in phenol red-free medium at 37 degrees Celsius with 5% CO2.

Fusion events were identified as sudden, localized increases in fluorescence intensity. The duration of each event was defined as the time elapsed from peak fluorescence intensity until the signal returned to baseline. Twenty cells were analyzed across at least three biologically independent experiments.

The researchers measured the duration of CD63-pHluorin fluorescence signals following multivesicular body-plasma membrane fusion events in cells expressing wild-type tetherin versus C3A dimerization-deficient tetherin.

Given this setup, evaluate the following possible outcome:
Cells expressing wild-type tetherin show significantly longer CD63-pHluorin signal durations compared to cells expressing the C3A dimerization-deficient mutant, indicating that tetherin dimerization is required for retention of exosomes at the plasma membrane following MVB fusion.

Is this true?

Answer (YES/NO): YES